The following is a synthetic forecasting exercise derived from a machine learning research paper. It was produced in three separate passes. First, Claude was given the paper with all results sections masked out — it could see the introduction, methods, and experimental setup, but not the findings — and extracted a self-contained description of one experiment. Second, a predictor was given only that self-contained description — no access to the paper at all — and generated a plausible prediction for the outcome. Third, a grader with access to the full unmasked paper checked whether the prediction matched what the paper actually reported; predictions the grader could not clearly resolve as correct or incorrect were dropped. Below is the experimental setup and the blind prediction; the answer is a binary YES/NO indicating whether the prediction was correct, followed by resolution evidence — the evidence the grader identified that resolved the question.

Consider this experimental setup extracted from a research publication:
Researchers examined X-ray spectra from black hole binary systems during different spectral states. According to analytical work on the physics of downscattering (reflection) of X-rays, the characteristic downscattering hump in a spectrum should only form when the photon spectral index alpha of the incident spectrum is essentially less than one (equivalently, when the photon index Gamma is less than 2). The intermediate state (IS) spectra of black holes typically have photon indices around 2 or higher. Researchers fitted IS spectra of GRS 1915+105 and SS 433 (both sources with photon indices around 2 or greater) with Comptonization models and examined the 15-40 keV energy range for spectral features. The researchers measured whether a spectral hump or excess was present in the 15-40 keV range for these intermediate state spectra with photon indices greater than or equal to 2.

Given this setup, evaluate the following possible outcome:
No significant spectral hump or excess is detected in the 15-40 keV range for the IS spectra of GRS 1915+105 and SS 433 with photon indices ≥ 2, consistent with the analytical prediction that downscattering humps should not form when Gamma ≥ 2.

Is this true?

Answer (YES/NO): NO